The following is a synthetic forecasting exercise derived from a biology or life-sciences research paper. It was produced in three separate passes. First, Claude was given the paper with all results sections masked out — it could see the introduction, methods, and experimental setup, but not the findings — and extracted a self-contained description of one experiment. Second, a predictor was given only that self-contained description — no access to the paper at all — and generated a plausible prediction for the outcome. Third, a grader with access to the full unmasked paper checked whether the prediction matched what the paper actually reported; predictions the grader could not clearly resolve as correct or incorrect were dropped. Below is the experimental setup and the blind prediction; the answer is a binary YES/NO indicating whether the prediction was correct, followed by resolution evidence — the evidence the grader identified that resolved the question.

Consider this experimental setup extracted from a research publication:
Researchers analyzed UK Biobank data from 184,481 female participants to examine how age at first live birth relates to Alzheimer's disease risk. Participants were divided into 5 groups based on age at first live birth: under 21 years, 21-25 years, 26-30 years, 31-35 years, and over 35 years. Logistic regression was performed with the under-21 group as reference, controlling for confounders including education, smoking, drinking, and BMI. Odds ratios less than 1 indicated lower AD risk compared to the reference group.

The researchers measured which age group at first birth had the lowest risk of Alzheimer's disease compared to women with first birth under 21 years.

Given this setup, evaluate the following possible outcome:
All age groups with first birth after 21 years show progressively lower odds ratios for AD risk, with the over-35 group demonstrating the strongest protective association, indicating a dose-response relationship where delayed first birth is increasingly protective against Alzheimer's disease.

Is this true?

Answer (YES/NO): NO